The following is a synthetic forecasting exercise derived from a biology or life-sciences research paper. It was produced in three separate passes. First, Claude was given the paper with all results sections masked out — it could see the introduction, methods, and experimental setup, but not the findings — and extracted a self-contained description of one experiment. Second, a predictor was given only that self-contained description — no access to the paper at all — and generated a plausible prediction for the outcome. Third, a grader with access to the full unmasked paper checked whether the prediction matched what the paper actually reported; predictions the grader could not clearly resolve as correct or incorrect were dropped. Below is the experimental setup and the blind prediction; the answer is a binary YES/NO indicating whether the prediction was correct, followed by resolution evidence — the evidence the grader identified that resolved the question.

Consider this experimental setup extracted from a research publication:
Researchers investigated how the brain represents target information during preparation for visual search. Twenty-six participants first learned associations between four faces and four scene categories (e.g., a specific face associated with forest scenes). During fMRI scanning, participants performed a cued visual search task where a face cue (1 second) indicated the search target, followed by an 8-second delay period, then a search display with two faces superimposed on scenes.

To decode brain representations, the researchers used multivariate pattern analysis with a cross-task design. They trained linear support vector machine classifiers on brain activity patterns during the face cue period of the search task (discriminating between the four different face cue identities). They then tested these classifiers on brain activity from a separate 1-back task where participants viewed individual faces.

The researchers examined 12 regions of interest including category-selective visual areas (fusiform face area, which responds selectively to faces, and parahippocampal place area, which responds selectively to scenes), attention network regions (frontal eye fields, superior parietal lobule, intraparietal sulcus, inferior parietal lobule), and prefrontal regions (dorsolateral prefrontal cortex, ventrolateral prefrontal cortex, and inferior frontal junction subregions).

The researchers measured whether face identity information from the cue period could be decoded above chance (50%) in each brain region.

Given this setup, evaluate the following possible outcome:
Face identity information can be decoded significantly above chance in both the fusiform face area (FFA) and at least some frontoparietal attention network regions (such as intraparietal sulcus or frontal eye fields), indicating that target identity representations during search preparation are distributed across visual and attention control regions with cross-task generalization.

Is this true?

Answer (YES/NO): YES